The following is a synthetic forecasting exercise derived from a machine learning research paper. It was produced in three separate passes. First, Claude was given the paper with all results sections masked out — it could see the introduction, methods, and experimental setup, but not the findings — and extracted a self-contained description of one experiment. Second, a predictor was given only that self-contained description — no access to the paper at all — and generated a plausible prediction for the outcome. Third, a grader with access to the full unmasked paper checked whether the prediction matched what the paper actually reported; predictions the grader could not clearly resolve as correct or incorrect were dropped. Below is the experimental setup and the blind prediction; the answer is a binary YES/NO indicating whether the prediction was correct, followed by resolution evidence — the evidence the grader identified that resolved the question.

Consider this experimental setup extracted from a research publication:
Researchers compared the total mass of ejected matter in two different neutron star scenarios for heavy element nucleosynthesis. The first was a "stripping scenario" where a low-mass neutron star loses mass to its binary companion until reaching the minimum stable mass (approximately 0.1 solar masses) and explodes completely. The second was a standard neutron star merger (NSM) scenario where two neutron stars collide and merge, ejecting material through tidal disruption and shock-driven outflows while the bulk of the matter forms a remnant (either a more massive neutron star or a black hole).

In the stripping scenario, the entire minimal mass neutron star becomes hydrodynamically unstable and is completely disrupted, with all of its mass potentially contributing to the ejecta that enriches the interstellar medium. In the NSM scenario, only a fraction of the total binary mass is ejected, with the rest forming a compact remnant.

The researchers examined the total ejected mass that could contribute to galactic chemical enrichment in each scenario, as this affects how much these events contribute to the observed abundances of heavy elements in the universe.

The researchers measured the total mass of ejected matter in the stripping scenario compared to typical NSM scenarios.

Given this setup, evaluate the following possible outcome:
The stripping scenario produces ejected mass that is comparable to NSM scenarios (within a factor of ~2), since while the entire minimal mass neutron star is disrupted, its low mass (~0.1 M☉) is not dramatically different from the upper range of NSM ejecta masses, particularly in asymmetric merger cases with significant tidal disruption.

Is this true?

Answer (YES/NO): NO